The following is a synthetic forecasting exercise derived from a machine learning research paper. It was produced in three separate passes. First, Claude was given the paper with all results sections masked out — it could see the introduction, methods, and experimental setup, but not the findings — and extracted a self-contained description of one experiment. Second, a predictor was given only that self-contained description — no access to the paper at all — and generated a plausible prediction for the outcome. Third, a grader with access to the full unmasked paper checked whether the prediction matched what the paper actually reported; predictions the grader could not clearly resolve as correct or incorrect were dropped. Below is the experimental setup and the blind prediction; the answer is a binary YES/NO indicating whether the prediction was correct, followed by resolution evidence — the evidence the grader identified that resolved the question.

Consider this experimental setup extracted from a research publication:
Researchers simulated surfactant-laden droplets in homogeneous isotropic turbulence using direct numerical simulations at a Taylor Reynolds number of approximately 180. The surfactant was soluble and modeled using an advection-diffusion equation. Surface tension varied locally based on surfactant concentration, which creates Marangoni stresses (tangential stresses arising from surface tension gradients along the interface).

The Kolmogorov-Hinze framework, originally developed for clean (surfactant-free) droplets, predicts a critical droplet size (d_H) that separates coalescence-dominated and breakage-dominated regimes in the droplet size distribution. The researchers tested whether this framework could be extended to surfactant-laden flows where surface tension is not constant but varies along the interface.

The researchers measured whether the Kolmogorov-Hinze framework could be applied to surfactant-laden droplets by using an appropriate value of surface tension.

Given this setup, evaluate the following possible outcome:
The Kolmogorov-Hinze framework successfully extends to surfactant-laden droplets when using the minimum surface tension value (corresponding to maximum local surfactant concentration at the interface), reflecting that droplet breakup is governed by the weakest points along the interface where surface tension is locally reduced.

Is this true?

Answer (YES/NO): NO